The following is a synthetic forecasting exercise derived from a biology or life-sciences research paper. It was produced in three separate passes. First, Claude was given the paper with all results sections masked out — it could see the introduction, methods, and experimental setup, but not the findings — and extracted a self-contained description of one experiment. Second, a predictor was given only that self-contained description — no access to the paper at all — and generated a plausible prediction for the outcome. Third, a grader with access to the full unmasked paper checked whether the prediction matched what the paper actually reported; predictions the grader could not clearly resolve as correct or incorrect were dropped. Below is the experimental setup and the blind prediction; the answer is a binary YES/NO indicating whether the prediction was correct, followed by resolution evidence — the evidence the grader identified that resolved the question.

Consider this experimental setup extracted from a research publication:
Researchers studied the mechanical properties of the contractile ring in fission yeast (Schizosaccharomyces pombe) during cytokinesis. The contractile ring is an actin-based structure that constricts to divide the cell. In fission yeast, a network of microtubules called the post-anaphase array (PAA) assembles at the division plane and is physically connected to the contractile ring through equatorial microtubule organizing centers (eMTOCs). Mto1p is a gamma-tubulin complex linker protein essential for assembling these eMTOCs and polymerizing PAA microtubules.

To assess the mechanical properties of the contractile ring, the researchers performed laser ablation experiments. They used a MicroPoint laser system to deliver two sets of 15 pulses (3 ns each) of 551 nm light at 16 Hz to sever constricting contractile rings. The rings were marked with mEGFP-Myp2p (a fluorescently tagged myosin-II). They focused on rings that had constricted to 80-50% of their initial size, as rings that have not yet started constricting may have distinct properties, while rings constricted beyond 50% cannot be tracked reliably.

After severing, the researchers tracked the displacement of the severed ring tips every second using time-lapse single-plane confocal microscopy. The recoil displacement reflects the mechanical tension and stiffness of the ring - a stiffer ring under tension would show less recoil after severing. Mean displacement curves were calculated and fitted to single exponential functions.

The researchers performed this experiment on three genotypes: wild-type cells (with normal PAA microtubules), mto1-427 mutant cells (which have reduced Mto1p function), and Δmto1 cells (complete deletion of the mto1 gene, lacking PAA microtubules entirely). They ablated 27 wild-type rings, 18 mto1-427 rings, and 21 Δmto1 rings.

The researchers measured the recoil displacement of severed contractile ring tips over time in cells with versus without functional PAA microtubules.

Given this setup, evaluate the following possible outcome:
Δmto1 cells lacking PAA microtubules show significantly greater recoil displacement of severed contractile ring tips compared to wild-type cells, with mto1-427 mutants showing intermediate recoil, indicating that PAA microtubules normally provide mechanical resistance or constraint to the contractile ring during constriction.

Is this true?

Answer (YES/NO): NO